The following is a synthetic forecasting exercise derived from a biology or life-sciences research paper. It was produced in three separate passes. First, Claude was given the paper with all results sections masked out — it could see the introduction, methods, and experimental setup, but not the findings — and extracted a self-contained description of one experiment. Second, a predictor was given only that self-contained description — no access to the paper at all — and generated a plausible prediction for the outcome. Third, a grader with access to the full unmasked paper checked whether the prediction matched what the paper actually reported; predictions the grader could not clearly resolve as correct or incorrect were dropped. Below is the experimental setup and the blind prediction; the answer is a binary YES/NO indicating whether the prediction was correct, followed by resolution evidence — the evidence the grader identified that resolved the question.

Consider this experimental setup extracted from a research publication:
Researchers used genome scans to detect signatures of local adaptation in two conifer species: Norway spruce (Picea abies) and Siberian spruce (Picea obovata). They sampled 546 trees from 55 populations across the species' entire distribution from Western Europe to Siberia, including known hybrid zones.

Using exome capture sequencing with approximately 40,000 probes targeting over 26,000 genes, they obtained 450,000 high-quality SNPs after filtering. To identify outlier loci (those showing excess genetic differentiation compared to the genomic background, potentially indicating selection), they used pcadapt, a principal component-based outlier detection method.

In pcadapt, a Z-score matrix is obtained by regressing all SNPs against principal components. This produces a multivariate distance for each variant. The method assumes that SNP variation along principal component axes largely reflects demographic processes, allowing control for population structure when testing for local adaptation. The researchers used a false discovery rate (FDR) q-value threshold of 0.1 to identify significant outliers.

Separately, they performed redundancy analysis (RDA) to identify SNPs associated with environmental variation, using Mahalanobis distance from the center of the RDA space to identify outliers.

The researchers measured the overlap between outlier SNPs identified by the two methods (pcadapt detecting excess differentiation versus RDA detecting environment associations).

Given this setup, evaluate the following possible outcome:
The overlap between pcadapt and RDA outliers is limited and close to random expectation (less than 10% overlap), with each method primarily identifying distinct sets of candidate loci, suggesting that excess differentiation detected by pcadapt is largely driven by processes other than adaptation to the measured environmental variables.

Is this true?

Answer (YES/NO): NO